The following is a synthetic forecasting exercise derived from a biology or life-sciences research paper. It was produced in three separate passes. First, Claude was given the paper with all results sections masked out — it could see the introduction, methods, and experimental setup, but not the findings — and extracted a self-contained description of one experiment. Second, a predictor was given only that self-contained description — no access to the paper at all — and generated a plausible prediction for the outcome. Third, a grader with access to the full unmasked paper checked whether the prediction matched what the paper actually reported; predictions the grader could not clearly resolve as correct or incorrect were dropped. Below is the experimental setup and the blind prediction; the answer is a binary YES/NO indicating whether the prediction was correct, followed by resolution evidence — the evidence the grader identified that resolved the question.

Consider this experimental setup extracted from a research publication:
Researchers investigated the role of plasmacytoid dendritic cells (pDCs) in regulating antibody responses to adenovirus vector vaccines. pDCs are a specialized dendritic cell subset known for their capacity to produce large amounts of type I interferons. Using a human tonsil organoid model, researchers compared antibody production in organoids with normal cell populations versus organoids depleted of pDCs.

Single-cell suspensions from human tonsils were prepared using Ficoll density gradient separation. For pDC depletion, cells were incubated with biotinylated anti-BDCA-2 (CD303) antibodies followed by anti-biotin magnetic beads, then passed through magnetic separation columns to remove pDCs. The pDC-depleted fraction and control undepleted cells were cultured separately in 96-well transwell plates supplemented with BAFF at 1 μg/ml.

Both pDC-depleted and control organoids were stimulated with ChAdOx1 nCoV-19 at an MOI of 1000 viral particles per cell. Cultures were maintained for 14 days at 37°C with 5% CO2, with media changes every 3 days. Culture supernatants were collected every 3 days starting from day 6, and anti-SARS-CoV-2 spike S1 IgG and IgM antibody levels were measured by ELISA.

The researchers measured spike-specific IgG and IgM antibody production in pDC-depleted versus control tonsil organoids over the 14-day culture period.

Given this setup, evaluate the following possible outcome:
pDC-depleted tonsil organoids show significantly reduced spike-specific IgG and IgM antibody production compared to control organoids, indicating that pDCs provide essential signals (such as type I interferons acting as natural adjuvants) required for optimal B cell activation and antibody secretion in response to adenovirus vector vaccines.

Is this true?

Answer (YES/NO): YES